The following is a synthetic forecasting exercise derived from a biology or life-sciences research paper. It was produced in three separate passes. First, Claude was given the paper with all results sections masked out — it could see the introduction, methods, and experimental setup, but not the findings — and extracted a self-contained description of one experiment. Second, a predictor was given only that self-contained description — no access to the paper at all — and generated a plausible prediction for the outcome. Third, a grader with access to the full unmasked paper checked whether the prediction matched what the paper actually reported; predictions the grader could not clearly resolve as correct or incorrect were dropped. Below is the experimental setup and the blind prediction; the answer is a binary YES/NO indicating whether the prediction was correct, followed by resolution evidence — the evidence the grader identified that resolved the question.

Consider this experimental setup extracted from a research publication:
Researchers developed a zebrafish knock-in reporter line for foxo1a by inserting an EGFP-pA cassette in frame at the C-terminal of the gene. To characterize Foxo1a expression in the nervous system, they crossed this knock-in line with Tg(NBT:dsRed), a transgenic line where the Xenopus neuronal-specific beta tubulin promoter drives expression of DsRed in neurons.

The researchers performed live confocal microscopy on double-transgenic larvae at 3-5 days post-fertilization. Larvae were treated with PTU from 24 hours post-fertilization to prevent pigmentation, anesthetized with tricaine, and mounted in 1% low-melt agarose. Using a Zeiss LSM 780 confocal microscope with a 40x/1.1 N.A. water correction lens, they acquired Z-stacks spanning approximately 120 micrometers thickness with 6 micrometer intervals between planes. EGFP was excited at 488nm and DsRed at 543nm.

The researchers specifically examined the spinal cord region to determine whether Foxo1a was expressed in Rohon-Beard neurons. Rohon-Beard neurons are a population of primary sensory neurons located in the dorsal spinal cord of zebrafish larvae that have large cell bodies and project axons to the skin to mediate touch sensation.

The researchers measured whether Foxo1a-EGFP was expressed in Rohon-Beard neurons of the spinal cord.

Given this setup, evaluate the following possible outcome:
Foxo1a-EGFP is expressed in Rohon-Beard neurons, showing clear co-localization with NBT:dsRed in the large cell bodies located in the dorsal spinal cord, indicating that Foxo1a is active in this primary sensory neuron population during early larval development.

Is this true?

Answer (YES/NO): YES